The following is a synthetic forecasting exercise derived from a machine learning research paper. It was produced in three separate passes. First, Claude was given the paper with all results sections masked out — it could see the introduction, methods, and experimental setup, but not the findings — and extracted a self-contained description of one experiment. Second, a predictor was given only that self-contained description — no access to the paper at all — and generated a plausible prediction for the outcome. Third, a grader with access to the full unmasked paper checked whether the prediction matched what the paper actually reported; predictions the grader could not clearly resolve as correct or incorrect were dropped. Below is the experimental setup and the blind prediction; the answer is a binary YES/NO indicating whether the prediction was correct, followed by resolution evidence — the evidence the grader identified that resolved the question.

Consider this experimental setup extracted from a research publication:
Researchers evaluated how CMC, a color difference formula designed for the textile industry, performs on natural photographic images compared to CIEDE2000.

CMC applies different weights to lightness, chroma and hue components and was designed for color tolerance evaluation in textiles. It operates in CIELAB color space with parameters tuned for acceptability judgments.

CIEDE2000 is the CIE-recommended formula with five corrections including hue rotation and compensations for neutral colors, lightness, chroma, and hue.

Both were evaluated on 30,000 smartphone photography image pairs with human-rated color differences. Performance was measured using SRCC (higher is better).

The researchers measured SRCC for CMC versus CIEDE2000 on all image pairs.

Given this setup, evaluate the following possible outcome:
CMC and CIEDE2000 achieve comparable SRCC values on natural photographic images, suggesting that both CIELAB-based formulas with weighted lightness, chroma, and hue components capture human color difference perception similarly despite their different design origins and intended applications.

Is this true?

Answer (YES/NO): NO